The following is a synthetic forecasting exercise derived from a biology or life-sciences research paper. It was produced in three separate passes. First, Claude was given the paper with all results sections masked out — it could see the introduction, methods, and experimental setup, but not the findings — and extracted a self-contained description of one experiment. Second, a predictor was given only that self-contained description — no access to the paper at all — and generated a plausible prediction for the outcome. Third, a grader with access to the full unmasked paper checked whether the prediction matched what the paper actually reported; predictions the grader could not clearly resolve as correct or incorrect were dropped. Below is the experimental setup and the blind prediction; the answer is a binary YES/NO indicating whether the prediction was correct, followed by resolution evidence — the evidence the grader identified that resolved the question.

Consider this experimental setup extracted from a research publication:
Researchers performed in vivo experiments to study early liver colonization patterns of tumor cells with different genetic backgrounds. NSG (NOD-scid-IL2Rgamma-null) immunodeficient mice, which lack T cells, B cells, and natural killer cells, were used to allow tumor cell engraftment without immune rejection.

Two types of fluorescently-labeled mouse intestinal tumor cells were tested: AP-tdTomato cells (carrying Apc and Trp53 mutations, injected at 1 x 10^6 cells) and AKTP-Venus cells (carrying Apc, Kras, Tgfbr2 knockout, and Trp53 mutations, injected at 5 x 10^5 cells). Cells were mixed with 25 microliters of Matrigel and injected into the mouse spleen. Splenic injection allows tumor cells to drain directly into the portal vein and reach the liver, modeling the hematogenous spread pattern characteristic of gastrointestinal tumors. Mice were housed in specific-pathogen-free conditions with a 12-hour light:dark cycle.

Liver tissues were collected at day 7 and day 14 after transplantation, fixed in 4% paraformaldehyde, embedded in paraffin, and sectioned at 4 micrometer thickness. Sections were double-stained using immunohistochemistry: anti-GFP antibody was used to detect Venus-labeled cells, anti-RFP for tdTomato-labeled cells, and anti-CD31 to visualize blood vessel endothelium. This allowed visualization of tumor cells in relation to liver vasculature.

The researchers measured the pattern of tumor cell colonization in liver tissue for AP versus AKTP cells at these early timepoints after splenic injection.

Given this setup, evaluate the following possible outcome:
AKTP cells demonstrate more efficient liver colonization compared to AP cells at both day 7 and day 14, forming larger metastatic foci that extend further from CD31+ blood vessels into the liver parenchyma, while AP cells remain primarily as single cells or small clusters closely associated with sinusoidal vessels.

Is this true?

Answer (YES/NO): NO